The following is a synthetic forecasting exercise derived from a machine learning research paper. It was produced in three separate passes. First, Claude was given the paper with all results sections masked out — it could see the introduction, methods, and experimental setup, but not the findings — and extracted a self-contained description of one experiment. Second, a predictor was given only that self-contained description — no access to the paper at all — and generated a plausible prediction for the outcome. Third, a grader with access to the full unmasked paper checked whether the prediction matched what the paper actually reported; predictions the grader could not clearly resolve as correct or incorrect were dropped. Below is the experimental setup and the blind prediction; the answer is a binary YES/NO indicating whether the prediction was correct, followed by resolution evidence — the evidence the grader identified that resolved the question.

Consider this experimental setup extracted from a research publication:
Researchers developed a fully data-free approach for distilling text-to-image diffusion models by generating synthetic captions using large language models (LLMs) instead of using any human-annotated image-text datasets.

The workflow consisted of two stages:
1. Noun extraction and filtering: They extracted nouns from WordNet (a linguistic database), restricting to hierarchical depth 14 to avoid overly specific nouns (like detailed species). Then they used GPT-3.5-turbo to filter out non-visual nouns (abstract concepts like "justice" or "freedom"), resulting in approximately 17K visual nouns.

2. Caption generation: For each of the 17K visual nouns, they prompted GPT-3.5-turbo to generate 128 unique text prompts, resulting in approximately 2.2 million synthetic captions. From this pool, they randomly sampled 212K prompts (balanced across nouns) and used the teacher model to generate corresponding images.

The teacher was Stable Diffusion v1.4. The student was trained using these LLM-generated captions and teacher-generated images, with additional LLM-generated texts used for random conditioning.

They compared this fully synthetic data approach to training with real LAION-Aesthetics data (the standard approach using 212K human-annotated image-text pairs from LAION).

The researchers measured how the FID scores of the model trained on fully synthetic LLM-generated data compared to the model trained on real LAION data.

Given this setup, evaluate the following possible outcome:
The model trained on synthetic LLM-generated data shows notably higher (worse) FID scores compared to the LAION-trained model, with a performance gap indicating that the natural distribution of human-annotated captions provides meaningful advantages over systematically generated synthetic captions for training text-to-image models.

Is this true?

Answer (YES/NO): NO